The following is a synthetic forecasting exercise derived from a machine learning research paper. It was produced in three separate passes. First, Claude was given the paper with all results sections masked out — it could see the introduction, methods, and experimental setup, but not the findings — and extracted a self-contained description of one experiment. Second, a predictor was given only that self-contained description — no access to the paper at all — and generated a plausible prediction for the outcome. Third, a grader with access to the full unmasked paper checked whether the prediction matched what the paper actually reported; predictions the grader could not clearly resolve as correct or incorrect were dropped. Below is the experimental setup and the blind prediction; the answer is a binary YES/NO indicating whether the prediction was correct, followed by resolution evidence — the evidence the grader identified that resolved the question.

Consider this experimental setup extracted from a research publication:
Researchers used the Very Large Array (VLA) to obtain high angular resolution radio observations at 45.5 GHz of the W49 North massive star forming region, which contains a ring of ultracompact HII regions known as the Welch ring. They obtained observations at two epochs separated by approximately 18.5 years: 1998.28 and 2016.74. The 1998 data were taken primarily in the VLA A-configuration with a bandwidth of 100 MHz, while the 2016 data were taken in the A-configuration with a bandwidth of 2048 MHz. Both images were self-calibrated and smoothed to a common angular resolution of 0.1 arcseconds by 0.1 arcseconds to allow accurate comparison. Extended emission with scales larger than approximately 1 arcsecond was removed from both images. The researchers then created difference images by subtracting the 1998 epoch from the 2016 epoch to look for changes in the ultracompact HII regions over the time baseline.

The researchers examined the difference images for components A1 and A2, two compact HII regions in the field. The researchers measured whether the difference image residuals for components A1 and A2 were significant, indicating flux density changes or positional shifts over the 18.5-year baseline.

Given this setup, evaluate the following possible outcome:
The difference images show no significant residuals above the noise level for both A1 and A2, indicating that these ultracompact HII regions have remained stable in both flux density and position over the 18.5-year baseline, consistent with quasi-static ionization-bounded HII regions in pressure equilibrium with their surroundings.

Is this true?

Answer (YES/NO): YES